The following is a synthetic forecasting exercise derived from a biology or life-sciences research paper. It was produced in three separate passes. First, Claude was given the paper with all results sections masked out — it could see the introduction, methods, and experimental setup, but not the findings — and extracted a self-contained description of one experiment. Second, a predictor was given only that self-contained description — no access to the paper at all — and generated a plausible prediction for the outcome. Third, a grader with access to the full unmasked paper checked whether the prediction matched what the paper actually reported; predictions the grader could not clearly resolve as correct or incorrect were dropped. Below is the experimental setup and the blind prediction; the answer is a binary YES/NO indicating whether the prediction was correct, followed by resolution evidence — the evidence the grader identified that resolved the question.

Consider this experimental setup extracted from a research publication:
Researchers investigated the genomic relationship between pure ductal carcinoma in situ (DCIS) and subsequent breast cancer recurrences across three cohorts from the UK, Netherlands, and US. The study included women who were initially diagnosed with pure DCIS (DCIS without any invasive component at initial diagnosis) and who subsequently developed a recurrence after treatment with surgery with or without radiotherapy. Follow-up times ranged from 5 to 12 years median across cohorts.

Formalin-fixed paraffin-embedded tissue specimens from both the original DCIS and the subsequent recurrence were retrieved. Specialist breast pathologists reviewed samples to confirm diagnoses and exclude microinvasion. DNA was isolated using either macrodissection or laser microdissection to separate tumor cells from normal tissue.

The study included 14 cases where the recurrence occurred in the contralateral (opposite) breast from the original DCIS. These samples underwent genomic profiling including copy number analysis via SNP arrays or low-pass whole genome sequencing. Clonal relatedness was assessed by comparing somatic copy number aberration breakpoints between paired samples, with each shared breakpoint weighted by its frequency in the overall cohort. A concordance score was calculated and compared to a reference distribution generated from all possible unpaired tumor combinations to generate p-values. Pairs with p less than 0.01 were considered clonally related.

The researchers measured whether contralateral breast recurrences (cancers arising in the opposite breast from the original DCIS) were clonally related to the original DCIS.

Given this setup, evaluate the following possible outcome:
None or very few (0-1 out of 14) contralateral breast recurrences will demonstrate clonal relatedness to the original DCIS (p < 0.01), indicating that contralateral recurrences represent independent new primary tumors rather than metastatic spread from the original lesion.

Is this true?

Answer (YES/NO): YES